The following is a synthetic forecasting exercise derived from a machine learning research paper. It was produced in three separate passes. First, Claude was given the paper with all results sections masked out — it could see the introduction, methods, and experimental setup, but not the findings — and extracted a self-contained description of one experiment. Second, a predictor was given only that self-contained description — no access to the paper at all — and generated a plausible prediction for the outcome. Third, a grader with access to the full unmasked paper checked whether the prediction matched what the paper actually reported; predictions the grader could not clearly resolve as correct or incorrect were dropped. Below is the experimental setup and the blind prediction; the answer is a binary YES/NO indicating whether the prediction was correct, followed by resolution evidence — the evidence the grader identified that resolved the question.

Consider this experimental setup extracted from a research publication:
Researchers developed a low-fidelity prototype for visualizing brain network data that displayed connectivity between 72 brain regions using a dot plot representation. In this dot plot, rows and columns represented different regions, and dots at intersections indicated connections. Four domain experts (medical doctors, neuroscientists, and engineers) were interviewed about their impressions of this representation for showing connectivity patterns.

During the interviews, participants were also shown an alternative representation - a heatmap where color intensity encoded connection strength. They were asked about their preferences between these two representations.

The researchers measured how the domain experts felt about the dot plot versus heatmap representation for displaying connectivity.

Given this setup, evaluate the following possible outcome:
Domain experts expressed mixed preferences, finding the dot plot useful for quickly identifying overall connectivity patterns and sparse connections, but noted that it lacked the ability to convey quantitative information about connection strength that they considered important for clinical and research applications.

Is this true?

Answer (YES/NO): NO